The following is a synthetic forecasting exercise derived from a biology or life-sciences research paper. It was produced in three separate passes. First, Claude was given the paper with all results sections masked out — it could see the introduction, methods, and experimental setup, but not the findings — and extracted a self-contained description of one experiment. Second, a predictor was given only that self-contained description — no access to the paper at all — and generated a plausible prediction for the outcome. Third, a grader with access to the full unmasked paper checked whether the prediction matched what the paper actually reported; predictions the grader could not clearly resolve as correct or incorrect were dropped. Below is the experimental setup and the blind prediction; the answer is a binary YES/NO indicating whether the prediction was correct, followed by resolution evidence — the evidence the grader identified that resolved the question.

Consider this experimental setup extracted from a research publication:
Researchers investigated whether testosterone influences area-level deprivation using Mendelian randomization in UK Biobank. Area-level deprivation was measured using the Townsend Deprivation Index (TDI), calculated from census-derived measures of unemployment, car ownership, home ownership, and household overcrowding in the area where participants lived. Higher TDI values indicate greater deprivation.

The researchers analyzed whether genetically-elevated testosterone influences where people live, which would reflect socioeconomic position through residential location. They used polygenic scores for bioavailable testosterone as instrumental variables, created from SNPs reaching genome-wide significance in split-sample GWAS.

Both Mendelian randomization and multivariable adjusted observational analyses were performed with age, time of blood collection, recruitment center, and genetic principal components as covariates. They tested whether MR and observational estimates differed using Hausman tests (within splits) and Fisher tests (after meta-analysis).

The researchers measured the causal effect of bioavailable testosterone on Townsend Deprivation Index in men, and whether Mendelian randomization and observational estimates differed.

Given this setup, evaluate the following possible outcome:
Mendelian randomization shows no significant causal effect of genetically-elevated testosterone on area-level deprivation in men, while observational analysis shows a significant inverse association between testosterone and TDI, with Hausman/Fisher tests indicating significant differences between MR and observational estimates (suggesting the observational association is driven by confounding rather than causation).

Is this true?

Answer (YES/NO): YES